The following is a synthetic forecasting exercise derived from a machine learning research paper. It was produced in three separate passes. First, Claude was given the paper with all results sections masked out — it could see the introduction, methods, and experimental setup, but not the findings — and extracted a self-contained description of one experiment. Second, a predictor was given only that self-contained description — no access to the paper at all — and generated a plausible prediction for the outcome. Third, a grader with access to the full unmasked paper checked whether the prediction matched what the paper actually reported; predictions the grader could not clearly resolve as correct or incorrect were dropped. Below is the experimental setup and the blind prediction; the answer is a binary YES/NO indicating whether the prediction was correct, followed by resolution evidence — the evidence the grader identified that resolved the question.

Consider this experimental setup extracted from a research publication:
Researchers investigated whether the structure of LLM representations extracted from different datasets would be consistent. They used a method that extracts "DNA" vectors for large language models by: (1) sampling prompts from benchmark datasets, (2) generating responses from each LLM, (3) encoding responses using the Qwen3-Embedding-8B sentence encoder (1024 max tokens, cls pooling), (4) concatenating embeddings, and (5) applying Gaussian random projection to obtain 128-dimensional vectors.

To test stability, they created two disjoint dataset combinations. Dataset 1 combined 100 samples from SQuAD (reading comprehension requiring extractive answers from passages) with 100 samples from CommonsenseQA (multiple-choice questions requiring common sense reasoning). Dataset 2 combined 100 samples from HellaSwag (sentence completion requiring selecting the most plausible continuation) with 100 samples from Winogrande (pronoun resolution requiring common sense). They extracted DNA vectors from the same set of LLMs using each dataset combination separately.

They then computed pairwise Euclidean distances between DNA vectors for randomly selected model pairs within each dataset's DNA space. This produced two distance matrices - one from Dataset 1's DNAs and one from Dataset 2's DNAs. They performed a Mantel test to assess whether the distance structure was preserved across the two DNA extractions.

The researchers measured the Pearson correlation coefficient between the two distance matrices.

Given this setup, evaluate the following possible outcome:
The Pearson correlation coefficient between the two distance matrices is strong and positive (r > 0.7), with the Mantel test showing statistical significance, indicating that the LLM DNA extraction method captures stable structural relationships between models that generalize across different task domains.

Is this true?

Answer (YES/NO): YES